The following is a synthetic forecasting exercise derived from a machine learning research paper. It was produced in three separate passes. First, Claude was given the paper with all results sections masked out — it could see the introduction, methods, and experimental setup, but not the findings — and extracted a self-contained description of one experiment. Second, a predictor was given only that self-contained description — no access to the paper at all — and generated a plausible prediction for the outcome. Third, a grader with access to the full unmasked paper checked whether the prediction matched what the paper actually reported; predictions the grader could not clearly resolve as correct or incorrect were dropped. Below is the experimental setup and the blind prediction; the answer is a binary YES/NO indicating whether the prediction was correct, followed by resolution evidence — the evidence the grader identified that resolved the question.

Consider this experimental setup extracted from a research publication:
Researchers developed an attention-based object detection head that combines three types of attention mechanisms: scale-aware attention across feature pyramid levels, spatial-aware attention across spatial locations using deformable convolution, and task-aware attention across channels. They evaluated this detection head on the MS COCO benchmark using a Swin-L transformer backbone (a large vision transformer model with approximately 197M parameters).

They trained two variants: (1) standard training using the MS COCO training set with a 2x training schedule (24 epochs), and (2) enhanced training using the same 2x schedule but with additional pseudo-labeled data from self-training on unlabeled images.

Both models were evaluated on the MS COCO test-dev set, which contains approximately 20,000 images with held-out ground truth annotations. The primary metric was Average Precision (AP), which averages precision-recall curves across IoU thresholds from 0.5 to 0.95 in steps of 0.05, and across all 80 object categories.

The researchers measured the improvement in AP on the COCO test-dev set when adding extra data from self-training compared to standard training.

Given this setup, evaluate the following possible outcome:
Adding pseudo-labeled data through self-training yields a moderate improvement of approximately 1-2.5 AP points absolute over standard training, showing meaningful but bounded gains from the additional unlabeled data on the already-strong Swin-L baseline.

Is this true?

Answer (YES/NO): YES